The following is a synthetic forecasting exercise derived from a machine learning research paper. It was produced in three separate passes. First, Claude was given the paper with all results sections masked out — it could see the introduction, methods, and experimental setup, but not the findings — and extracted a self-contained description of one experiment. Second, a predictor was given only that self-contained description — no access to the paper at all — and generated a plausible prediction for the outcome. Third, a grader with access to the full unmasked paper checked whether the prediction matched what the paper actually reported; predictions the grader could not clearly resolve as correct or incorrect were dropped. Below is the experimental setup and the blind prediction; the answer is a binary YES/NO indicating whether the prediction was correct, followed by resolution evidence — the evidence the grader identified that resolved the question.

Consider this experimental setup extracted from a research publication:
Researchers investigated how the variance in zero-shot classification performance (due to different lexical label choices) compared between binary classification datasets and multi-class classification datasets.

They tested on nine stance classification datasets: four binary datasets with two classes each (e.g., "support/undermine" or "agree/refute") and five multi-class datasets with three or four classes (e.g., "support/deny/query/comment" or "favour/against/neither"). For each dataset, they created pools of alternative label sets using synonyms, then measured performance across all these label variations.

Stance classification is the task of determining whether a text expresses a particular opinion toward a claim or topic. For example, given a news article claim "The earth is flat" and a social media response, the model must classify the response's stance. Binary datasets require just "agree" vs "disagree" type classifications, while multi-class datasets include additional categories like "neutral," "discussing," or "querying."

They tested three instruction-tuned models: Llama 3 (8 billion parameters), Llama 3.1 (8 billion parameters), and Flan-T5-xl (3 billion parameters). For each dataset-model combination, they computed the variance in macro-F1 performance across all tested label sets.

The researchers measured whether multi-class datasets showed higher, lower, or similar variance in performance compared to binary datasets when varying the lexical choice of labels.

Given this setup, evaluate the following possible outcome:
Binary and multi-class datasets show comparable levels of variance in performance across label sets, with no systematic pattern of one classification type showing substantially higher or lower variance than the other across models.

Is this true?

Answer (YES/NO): YES